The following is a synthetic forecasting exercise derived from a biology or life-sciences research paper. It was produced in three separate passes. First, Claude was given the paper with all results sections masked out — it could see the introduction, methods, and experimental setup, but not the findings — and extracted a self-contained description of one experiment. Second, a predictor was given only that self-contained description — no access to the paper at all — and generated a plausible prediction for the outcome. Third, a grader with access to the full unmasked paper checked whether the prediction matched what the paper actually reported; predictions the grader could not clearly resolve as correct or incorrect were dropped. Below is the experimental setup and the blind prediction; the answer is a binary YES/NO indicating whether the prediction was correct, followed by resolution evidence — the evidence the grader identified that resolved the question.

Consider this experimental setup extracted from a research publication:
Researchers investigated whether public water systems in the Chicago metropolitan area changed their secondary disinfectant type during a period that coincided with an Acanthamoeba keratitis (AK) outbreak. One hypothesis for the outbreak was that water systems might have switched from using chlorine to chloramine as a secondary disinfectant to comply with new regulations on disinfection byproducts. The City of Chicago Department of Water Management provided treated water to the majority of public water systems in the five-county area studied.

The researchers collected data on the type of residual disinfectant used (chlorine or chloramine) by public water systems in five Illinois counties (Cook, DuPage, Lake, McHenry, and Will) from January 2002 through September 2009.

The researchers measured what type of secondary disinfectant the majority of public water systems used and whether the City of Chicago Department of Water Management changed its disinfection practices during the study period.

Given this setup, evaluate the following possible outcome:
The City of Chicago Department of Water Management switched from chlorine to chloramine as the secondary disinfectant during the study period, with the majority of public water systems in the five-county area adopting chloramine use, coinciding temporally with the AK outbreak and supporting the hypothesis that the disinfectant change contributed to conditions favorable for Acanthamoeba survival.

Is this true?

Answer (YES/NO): NO